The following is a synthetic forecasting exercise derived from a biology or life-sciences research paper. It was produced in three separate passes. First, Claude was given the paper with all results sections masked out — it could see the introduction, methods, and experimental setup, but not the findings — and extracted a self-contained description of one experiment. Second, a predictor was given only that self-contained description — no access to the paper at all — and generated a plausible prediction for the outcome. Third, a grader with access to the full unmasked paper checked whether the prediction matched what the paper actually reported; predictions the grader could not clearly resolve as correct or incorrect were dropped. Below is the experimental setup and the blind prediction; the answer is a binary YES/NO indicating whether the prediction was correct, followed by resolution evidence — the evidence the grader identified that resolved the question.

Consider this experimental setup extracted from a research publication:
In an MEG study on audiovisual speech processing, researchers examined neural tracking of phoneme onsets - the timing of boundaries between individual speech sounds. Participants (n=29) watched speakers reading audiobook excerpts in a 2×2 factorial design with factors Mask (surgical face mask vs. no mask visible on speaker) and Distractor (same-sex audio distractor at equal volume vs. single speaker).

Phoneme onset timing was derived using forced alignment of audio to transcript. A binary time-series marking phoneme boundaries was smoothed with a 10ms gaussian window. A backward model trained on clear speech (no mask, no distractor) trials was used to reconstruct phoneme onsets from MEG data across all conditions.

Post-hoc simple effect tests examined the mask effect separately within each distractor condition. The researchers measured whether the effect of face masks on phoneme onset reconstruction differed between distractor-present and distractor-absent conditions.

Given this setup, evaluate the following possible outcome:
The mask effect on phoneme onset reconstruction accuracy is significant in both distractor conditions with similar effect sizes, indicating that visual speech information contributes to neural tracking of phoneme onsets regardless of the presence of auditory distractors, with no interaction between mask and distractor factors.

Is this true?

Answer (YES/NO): NO